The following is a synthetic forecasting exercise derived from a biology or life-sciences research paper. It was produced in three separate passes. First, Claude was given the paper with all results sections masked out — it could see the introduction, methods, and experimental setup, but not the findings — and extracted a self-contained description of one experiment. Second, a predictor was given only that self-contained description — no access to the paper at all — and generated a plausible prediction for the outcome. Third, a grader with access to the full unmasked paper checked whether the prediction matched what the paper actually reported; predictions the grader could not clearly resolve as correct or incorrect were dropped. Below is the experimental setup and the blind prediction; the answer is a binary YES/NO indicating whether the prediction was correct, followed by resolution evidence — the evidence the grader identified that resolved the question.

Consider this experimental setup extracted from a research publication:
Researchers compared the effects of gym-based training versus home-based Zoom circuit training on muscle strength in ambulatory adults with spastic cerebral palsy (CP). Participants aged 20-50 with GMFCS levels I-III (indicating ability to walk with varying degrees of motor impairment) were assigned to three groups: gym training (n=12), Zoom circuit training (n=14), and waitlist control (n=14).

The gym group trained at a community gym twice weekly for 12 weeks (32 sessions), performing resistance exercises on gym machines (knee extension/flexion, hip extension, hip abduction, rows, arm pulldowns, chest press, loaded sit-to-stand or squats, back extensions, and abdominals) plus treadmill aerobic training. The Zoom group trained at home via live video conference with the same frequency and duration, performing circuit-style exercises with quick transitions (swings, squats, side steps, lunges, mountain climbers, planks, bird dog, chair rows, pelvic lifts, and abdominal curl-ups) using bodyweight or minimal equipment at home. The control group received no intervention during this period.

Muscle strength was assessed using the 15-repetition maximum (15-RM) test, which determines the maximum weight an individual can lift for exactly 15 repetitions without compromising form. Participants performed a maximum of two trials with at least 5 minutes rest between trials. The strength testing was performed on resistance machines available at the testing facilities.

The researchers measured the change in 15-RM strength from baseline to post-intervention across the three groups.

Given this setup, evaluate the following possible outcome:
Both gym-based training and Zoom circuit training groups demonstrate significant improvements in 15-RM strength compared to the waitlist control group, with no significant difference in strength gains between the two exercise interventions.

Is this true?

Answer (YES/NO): NO